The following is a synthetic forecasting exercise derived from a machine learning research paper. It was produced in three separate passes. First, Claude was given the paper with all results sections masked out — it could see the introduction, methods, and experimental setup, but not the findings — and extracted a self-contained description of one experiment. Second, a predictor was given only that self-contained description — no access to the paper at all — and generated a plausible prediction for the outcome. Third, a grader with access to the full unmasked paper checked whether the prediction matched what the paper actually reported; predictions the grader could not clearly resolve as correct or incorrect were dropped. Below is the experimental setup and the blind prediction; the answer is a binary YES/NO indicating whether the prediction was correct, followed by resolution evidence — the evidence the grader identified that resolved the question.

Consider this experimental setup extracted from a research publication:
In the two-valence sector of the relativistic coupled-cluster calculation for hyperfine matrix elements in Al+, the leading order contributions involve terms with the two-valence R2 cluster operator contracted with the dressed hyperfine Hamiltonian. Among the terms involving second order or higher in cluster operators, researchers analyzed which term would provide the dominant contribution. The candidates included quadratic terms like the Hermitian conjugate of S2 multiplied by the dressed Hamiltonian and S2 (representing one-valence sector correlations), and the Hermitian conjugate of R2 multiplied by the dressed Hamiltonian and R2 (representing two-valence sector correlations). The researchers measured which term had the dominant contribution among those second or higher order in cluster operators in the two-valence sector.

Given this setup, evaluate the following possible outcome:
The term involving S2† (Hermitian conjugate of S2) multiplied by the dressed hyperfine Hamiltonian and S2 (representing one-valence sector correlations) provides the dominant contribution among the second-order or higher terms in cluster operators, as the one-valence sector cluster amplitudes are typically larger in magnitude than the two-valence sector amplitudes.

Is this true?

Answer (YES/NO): NO